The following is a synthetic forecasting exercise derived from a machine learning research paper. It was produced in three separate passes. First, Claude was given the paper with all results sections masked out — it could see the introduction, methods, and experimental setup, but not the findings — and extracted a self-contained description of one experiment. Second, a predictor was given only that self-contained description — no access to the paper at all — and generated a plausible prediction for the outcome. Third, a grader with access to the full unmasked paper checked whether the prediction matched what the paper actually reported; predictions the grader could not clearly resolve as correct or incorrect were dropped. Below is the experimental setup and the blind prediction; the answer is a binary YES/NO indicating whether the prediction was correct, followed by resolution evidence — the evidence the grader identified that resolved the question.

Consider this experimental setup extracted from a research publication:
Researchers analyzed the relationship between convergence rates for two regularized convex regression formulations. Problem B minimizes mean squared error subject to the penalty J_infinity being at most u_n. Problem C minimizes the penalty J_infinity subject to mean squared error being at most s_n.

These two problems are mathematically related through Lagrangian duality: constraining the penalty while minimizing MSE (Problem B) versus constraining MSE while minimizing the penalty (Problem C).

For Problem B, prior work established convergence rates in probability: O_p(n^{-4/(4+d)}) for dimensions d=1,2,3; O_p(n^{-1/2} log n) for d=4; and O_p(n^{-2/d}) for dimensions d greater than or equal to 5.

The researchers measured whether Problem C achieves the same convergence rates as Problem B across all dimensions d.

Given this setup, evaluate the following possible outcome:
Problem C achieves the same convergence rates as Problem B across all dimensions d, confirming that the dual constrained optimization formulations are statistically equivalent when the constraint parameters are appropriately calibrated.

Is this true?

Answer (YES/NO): NO